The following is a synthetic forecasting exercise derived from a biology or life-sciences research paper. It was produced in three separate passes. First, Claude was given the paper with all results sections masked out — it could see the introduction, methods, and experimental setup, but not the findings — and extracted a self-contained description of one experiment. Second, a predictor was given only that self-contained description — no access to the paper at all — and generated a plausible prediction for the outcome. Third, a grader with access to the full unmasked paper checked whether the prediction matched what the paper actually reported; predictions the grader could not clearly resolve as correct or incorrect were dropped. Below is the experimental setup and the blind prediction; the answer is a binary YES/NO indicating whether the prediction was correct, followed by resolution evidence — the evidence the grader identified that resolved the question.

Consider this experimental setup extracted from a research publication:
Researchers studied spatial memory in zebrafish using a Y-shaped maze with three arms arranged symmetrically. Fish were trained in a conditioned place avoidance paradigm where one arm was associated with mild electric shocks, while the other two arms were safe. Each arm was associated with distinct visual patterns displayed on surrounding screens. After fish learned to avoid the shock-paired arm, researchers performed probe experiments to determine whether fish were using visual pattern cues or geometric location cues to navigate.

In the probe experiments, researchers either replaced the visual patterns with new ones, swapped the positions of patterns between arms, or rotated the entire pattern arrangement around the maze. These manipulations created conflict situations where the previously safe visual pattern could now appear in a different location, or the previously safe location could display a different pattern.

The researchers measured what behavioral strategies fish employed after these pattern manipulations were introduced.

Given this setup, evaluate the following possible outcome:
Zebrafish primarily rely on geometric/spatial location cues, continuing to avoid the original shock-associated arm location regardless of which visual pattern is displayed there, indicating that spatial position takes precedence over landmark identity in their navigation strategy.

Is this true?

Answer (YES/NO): NO